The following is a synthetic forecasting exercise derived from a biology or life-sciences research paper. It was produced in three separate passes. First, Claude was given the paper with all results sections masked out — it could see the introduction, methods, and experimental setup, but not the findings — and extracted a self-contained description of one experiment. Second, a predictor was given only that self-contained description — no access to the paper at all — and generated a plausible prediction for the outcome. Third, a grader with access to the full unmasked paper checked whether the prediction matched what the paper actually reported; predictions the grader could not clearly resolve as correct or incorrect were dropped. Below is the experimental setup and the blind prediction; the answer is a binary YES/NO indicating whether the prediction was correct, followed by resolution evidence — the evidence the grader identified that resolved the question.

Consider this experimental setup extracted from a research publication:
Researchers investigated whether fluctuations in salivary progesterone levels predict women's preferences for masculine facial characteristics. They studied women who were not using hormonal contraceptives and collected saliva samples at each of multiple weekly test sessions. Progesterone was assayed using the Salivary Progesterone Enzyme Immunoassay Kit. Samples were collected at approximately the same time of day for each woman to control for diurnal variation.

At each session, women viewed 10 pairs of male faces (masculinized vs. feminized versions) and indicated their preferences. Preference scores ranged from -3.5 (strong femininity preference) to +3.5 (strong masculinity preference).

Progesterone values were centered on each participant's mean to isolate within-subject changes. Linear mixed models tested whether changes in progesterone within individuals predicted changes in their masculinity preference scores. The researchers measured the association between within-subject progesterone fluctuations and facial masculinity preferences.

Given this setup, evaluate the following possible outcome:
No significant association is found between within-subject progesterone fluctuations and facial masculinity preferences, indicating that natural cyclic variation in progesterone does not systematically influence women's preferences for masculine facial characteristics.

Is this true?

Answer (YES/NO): YES